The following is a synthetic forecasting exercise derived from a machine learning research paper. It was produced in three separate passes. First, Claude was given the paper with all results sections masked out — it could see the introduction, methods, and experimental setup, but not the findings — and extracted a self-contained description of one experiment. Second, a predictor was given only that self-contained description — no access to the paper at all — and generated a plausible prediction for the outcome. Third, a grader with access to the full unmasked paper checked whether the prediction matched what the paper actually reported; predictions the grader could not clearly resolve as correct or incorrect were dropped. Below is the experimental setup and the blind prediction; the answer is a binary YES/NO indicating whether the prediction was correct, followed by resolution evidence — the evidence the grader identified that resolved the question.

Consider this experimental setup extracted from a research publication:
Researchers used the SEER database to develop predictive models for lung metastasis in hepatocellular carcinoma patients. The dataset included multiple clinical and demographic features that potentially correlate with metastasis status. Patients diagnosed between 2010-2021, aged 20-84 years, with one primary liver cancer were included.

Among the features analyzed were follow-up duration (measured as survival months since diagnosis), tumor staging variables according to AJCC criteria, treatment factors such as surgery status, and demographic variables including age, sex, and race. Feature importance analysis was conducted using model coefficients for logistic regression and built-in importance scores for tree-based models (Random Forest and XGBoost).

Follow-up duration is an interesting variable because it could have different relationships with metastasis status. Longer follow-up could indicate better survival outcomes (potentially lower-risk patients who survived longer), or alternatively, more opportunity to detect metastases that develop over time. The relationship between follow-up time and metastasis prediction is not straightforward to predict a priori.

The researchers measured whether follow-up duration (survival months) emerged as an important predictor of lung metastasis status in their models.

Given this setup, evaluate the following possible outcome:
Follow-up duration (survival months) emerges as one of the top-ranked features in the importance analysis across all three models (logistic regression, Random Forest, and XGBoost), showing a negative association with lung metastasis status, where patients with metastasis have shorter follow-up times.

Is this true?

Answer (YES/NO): NO